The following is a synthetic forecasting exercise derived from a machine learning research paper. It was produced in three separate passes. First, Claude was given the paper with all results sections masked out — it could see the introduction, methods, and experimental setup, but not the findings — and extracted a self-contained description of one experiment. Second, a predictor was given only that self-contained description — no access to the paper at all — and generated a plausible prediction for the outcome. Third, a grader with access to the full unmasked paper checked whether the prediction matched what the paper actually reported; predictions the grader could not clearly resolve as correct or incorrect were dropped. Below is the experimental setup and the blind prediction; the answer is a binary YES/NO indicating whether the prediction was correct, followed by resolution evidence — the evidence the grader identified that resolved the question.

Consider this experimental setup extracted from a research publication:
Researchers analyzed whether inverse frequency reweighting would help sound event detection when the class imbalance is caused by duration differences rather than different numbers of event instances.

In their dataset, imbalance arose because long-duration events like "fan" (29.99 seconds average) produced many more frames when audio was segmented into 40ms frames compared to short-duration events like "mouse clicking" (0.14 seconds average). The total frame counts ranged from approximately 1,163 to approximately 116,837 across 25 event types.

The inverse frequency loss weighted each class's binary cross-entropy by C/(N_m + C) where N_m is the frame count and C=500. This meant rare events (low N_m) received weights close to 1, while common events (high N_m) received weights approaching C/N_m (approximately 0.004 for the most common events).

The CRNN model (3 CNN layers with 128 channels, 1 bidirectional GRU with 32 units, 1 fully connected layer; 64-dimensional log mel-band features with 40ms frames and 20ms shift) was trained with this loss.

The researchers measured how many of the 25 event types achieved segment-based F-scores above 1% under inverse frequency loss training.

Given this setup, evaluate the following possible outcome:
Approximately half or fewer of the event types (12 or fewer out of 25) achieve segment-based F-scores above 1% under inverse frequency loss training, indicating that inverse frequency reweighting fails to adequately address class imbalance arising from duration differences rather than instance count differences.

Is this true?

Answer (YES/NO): YES